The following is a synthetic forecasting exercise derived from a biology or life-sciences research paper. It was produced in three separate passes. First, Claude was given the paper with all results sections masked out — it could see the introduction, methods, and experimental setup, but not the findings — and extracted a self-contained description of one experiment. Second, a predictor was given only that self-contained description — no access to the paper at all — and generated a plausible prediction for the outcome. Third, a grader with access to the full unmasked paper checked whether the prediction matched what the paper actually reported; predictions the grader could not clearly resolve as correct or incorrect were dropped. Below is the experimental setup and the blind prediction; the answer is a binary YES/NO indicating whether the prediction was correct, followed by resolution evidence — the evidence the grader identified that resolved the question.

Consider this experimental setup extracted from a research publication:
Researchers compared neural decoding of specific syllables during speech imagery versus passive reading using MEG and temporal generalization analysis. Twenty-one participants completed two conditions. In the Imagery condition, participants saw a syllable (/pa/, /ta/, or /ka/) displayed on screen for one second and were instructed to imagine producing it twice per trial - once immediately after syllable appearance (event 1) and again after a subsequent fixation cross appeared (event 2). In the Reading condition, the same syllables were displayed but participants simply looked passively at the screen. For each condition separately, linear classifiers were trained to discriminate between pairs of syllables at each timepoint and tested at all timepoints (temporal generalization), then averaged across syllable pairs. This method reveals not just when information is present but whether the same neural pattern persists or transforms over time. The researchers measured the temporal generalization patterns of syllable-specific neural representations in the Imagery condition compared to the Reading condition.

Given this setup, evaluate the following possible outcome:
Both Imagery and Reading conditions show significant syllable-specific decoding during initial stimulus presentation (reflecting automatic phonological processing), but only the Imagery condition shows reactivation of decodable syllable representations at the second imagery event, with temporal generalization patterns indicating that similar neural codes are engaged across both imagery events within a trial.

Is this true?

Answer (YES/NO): NO